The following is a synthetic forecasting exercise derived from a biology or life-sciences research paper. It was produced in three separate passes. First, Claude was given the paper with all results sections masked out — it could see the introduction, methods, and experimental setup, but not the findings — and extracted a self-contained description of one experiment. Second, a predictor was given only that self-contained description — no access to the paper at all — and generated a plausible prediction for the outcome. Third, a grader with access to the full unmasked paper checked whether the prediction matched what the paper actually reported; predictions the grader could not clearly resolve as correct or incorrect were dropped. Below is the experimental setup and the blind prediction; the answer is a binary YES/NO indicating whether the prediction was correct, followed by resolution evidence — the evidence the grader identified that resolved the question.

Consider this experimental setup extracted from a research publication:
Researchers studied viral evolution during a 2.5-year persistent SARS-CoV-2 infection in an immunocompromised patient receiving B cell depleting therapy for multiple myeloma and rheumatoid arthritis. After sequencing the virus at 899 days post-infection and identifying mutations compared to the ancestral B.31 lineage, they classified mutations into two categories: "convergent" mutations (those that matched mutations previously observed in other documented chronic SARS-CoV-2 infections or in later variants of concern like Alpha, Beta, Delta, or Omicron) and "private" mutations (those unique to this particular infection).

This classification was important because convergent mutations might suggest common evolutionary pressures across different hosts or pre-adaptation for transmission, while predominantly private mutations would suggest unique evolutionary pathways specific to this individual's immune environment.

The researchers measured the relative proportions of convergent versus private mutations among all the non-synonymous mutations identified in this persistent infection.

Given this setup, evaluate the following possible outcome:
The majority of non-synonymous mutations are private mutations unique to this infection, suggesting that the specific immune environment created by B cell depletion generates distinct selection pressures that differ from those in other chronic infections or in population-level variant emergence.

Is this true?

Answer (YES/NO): YES